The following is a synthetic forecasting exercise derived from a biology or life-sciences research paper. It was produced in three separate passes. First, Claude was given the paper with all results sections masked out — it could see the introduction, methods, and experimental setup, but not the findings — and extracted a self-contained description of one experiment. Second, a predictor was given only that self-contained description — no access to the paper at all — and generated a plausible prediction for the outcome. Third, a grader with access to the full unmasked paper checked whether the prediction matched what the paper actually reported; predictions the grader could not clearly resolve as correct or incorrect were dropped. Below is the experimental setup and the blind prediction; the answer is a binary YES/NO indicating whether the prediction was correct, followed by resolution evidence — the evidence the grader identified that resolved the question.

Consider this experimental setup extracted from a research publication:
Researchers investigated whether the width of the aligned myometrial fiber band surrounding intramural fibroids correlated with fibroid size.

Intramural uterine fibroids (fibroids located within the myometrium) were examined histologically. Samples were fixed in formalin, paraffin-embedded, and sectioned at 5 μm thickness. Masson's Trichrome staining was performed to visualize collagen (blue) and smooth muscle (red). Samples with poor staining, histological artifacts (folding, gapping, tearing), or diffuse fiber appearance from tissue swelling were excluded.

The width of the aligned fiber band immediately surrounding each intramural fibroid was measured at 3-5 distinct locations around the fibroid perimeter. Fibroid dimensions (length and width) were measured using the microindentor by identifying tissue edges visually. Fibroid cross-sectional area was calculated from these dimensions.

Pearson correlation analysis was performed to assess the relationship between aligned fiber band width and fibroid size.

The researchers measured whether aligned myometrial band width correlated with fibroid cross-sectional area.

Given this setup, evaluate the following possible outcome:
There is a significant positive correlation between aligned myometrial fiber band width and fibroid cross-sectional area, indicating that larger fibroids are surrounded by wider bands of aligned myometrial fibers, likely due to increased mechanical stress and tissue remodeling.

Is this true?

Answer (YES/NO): YES